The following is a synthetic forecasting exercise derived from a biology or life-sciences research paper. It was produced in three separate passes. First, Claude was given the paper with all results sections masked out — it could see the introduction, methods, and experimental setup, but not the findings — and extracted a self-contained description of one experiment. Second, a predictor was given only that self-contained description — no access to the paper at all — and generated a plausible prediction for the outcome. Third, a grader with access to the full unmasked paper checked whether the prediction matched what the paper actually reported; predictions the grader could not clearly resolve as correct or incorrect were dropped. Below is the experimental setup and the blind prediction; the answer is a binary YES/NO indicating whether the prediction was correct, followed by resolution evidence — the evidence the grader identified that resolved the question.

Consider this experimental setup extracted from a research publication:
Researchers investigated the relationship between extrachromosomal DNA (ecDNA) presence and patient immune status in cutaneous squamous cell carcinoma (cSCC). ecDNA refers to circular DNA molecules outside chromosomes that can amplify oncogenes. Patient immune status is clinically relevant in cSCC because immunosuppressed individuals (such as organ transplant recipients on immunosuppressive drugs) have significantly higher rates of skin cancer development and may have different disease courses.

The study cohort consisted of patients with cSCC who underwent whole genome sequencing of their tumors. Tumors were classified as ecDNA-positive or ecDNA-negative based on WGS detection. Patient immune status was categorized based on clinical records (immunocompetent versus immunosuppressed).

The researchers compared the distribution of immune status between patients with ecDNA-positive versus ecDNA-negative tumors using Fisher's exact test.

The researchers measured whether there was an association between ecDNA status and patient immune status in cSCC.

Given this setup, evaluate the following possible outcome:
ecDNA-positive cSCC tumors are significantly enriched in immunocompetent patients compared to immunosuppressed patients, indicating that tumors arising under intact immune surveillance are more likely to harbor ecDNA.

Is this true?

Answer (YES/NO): NO